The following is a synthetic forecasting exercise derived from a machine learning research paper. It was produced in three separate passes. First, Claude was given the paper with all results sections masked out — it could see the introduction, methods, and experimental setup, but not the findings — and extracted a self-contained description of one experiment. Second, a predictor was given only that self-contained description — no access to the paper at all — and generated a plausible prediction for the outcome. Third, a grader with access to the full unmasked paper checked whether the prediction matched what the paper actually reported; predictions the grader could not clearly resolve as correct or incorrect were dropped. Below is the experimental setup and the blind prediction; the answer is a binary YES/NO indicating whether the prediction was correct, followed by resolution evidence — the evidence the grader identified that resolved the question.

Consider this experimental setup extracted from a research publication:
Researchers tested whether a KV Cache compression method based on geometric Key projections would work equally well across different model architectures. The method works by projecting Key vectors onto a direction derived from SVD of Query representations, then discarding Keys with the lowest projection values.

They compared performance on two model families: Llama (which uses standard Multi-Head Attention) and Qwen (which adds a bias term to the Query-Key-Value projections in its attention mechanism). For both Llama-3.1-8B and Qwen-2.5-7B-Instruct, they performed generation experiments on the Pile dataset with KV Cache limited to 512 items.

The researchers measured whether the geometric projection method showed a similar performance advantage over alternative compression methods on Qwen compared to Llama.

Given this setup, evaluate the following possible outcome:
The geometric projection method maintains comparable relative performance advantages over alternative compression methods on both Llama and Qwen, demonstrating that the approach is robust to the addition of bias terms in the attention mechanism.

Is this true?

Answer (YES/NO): NO